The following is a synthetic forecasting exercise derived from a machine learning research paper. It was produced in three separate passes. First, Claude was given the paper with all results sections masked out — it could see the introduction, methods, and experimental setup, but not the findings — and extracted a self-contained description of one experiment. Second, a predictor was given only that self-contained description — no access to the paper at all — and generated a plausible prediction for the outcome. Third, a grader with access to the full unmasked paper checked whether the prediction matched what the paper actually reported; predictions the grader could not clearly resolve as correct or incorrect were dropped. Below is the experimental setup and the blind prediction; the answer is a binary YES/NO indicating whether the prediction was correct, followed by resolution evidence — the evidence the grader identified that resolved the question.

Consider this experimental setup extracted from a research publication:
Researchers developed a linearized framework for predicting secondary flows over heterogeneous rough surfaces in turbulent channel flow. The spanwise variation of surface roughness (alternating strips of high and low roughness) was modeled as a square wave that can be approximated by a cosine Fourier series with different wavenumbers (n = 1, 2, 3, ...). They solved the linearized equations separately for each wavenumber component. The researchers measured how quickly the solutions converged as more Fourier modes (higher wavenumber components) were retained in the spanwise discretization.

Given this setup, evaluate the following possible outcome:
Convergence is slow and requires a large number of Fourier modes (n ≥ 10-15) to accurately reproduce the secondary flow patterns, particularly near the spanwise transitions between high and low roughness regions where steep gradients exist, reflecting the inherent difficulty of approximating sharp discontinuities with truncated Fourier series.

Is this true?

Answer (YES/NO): NO